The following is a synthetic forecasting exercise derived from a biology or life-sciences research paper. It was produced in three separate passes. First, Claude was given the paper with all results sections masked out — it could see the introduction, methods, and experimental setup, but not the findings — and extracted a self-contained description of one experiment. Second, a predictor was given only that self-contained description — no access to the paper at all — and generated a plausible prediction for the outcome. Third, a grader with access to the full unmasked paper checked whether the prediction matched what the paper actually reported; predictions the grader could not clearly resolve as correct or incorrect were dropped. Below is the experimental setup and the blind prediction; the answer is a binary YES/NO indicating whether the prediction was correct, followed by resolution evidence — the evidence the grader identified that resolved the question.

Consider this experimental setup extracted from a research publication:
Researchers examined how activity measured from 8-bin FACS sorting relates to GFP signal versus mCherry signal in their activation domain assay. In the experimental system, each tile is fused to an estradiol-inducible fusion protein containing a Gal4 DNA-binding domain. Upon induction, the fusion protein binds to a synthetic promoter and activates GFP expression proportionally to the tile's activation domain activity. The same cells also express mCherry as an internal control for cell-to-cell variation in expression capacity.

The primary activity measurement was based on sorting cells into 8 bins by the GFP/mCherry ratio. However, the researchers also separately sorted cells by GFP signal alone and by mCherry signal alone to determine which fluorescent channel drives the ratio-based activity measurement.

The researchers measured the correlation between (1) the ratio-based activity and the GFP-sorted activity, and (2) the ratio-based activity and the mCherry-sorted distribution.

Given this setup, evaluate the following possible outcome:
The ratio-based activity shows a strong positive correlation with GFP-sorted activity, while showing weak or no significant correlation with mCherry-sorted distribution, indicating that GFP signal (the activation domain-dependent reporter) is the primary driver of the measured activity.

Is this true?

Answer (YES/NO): YES